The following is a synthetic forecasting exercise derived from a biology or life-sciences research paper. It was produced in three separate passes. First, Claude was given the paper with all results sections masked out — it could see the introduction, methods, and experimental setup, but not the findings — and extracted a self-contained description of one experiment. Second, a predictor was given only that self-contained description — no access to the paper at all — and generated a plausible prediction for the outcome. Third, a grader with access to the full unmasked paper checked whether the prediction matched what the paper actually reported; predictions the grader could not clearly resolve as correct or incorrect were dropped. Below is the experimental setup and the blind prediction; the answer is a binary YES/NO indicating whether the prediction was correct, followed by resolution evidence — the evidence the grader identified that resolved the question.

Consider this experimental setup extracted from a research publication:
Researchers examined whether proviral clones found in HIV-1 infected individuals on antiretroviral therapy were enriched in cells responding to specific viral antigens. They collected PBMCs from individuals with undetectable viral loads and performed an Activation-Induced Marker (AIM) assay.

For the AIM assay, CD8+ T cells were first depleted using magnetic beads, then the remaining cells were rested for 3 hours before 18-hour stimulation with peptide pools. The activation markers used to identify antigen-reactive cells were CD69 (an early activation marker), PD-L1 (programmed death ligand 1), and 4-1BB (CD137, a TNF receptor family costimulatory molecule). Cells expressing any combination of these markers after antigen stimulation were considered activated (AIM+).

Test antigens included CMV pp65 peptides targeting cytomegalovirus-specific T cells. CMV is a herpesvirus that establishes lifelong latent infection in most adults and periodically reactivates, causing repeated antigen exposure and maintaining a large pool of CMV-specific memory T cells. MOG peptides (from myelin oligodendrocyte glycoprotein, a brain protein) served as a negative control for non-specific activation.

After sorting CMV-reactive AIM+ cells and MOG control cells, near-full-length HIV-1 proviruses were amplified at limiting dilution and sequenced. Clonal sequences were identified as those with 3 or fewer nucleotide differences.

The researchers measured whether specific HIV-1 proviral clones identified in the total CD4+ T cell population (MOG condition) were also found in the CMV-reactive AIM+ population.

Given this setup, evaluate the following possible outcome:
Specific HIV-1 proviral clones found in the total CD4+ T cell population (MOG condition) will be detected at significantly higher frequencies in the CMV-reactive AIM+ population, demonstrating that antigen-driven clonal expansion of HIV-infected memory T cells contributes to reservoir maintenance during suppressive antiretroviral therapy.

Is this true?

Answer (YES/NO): NO